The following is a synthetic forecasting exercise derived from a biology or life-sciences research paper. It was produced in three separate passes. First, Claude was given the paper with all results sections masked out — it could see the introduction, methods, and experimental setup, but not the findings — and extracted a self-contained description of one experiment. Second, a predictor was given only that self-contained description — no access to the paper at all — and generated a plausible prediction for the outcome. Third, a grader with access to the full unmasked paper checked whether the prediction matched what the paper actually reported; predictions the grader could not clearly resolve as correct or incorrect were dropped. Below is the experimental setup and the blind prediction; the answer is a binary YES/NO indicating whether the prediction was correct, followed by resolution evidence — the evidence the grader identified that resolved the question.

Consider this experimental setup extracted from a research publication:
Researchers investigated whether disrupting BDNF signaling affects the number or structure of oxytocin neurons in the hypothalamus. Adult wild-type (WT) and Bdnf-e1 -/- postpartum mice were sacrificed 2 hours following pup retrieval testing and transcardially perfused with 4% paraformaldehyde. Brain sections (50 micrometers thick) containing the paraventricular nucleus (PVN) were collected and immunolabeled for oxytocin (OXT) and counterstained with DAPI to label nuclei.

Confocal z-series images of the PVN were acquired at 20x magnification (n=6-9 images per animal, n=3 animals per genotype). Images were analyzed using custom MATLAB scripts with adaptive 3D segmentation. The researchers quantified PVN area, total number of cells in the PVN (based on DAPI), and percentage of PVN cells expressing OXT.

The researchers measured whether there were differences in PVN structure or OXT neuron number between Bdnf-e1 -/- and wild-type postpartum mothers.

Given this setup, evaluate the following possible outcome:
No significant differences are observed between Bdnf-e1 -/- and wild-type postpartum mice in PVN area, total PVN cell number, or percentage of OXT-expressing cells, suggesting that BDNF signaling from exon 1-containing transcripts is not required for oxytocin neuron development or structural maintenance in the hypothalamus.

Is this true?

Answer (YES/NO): YES